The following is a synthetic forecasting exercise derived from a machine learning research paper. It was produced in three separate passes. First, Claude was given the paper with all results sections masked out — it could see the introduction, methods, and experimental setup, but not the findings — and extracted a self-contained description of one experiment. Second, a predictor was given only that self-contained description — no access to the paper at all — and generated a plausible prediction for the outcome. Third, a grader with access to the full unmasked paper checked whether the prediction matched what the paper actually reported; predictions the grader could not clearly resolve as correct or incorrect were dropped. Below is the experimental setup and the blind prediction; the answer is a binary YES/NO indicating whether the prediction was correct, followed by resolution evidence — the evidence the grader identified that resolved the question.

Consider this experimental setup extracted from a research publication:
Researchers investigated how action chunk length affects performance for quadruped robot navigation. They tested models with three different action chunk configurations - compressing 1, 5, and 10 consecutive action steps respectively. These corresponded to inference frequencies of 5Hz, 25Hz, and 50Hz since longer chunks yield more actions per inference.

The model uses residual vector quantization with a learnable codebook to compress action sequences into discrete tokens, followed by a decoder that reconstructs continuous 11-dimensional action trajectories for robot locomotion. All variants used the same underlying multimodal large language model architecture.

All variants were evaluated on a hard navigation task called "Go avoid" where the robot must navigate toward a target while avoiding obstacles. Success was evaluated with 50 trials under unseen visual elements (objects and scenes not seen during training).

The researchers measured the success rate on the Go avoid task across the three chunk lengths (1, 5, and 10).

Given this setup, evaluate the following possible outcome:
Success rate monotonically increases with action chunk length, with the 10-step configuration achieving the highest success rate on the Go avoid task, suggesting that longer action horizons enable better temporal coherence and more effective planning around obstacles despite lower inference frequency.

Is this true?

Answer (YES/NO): YES